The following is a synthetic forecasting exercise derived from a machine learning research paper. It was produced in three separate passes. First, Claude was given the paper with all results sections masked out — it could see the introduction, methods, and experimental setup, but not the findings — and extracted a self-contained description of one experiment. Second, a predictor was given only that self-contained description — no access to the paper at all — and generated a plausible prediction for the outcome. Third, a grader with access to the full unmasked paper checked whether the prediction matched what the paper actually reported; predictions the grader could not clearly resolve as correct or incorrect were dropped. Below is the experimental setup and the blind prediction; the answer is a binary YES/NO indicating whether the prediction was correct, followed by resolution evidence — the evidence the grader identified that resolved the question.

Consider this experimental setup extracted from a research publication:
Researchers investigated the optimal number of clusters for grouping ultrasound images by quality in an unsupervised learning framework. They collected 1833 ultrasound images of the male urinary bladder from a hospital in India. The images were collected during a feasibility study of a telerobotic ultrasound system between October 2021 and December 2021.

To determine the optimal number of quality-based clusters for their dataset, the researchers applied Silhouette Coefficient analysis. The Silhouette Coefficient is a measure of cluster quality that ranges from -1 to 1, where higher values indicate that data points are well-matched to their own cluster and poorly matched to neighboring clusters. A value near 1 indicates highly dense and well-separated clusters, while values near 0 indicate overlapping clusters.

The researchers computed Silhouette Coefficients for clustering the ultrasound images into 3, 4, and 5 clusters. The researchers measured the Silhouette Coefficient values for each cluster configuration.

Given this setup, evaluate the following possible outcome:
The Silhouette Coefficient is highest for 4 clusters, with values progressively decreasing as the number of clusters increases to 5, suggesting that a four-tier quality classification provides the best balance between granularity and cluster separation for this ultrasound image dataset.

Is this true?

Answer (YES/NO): NO